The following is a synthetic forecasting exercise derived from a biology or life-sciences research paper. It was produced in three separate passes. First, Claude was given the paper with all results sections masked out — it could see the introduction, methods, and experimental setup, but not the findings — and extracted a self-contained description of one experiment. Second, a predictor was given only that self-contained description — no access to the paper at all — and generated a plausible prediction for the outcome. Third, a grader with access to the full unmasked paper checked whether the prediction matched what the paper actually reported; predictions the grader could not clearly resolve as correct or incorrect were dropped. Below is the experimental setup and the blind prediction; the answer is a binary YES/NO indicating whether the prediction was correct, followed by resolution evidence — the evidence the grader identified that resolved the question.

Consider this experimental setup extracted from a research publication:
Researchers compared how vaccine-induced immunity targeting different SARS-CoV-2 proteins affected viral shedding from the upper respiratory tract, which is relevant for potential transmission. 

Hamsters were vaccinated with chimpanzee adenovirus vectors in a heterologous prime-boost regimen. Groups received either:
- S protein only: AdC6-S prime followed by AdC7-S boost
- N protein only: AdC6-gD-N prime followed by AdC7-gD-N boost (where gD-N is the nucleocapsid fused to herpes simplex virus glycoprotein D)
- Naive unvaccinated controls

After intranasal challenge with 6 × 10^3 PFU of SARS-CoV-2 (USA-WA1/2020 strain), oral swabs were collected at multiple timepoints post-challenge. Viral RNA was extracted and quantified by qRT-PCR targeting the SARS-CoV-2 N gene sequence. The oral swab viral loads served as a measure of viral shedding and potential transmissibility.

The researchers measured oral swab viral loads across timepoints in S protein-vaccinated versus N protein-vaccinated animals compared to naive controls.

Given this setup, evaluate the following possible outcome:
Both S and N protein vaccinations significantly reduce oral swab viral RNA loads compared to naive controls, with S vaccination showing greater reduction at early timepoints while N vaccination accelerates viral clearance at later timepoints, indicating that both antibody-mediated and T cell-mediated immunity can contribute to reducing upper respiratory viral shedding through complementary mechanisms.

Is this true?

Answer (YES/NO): NO